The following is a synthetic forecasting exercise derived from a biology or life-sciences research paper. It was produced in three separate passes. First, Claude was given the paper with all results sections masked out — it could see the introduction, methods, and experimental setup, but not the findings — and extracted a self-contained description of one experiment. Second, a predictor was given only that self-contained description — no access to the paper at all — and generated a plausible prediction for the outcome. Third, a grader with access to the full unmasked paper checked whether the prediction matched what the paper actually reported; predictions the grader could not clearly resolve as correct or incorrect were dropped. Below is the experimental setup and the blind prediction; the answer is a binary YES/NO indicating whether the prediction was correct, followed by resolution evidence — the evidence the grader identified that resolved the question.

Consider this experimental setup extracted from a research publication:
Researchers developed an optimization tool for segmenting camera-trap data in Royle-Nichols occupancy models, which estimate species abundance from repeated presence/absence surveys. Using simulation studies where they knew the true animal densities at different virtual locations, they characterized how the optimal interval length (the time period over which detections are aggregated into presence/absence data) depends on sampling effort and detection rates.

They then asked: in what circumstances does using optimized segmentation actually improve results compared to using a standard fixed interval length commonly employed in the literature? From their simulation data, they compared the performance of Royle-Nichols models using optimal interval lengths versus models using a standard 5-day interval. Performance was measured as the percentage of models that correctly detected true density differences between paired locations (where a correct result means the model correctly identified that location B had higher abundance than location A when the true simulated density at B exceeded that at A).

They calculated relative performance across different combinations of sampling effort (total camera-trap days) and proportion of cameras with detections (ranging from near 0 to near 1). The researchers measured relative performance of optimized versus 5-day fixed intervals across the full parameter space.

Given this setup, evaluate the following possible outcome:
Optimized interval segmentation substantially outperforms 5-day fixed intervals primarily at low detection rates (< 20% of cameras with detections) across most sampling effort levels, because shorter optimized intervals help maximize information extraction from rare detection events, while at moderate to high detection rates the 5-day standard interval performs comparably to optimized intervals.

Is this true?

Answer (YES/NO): NO